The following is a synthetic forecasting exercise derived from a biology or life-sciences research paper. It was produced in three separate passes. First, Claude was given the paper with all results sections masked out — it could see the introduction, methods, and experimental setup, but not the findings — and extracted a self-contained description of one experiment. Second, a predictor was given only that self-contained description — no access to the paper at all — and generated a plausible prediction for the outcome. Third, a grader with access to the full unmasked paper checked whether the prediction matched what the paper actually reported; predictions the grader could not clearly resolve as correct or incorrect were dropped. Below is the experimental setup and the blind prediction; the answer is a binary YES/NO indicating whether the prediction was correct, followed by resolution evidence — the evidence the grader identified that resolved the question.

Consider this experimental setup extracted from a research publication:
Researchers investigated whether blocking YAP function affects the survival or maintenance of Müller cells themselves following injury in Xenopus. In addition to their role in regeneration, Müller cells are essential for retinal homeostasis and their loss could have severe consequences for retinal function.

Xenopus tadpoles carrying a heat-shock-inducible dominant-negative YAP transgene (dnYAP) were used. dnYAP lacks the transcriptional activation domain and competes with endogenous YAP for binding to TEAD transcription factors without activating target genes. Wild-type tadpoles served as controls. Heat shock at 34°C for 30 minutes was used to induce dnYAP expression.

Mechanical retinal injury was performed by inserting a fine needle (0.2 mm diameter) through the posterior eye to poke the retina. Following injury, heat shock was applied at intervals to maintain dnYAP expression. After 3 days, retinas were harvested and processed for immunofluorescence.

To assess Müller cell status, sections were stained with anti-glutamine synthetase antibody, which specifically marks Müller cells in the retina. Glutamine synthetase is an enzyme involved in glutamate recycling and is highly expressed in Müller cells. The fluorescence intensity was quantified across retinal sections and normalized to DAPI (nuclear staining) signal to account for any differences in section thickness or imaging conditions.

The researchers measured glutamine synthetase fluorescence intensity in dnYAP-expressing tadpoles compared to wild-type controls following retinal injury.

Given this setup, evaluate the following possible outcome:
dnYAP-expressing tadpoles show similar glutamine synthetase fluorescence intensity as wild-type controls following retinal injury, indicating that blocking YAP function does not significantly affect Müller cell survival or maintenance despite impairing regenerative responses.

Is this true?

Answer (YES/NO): YES